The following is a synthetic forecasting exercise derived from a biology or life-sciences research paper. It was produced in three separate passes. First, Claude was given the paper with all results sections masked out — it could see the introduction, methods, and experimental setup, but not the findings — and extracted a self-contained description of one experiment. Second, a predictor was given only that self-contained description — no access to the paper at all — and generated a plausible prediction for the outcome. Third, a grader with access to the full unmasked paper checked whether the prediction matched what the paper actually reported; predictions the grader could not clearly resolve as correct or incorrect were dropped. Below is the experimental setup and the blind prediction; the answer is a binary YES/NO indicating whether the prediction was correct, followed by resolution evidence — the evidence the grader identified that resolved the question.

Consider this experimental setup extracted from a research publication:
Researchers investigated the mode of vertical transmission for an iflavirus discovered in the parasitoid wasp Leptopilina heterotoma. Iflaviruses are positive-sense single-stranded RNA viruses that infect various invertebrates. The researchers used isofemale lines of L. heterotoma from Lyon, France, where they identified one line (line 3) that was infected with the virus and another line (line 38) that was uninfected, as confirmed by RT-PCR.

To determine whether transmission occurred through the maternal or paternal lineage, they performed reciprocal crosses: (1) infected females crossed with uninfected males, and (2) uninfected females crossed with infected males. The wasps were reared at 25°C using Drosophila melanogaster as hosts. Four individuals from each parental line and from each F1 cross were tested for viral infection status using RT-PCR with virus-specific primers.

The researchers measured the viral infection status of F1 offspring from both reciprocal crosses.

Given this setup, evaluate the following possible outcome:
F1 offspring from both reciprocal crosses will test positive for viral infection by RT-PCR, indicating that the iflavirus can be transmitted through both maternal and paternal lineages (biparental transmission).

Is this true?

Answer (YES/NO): NO